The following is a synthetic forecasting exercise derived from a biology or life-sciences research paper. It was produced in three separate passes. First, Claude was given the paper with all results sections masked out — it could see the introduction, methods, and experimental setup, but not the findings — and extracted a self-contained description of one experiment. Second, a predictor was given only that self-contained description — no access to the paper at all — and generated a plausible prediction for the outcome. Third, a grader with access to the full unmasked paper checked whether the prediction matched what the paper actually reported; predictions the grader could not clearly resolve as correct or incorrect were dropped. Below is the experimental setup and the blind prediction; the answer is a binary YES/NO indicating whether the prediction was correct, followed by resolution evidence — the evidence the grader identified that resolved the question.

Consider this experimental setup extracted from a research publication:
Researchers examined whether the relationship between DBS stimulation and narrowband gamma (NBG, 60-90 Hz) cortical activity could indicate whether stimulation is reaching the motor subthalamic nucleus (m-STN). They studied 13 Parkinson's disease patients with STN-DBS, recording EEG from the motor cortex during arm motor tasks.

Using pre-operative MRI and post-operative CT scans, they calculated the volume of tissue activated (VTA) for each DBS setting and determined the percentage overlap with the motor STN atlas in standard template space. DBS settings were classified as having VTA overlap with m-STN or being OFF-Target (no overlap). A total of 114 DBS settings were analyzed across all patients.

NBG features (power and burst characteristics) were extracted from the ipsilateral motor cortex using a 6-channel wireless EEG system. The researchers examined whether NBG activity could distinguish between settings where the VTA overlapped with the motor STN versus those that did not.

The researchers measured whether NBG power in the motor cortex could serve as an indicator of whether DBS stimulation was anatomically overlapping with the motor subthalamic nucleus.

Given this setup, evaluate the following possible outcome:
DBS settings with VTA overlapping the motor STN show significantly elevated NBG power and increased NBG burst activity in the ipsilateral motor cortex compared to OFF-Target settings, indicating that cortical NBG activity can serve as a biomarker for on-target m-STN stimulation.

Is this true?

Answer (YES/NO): NO